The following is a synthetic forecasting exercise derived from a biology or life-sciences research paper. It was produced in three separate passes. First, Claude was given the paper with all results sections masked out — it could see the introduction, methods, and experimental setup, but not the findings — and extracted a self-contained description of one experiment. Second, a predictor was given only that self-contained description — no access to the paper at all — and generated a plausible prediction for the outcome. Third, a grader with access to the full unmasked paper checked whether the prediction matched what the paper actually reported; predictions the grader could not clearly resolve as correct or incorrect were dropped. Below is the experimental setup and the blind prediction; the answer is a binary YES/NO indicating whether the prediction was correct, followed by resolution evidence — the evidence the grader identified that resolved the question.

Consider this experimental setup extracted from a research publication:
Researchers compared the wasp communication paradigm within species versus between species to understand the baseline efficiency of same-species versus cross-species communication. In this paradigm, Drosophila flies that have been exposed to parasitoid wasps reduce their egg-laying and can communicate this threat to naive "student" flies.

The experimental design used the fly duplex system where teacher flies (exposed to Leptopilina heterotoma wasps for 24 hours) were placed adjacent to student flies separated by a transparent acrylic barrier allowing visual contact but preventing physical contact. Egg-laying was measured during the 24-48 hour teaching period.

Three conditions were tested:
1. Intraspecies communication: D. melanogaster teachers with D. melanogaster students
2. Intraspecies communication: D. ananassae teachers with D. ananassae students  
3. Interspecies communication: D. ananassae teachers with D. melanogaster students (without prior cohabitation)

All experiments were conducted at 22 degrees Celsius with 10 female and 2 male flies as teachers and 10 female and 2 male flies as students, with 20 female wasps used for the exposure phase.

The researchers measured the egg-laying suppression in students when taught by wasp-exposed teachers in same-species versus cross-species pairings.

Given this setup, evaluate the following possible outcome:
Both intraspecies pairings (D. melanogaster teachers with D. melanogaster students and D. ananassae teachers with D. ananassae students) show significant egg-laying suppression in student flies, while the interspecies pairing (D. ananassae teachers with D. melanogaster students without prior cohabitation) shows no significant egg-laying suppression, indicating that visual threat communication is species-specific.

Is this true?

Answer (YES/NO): YES